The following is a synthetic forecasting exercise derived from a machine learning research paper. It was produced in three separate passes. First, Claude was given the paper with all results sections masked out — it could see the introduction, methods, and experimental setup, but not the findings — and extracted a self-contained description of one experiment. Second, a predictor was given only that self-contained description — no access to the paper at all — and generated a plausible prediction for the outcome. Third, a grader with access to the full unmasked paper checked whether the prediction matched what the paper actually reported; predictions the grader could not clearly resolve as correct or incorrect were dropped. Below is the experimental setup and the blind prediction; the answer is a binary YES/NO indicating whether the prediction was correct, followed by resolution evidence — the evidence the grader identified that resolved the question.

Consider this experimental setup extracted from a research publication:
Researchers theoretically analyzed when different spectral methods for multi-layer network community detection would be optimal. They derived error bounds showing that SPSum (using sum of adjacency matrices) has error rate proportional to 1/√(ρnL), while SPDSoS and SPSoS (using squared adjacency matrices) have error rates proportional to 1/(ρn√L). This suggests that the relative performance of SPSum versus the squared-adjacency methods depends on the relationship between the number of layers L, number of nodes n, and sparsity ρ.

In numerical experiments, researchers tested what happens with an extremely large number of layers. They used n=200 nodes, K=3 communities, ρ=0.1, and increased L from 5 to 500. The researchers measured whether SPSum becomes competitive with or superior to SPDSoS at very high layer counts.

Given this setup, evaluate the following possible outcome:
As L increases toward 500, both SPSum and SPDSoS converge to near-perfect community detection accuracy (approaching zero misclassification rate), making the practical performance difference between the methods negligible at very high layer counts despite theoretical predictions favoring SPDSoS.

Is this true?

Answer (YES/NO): NO